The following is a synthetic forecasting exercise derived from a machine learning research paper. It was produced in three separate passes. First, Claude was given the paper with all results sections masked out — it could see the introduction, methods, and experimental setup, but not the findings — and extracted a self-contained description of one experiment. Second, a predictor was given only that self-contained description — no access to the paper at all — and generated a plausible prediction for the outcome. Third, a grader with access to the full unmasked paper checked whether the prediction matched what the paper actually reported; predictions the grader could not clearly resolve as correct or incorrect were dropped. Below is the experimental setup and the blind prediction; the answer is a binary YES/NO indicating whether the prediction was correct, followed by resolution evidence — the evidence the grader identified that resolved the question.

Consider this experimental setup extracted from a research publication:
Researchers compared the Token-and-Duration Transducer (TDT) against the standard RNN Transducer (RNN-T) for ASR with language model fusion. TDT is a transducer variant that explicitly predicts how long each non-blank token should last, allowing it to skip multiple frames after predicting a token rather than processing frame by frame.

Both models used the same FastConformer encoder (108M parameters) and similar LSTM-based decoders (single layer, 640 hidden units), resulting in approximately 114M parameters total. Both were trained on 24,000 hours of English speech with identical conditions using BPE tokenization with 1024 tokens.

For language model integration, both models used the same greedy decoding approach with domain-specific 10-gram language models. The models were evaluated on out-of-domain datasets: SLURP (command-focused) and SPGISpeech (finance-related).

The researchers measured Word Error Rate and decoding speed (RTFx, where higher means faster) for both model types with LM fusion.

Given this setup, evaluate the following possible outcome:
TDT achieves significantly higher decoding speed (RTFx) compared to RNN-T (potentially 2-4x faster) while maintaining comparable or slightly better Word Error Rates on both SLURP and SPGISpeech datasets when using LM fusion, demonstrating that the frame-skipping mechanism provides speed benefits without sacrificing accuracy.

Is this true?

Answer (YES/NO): NO